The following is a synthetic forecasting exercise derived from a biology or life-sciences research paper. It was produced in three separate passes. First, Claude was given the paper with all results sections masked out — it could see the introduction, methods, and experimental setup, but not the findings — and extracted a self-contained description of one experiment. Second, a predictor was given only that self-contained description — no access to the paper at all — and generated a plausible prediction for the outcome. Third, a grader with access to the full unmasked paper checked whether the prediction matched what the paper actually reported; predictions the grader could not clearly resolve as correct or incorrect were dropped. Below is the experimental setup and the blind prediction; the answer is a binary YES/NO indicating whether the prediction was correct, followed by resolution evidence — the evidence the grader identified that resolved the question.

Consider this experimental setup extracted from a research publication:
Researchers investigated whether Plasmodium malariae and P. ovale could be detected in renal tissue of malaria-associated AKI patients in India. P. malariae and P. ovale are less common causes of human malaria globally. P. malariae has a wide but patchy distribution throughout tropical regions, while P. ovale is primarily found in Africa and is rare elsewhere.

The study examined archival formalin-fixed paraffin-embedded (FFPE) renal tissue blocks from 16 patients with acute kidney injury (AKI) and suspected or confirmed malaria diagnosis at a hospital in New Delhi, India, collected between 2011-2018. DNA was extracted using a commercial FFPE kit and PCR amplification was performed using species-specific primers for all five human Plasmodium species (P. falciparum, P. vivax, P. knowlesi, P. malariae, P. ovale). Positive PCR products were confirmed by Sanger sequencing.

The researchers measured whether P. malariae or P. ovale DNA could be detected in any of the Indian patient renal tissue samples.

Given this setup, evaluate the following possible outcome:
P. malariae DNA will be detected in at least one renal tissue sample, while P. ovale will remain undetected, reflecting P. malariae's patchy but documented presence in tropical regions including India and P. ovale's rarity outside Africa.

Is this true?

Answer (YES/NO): NO